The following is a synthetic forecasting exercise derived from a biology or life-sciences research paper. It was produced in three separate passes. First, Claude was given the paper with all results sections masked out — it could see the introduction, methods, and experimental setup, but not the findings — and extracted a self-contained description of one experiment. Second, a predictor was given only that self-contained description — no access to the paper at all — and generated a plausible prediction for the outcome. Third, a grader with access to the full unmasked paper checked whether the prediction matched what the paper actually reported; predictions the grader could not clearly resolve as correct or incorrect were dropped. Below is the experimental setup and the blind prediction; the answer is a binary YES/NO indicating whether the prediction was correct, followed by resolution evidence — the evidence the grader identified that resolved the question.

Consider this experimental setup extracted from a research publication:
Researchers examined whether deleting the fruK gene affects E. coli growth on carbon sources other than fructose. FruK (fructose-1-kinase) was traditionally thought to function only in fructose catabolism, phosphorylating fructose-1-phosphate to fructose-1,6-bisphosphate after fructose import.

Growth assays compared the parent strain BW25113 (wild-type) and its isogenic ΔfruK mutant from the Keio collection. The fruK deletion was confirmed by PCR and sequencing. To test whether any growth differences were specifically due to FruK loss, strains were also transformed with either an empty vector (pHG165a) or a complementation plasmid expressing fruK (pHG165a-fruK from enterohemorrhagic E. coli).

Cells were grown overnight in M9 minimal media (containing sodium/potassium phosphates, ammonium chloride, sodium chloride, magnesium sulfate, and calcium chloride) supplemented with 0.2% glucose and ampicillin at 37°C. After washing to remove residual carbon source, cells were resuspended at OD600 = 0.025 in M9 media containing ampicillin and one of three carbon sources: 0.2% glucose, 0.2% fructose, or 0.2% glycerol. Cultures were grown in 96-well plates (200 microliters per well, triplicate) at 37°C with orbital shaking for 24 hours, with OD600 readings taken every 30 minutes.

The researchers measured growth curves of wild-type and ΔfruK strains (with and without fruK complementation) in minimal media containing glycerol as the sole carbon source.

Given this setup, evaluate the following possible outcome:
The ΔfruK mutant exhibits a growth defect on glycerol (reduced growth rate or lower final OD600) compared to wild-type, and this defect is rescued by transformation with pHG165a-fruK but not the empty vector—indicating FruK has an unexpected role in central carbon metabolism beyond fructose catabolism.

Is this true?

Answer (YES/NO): YES